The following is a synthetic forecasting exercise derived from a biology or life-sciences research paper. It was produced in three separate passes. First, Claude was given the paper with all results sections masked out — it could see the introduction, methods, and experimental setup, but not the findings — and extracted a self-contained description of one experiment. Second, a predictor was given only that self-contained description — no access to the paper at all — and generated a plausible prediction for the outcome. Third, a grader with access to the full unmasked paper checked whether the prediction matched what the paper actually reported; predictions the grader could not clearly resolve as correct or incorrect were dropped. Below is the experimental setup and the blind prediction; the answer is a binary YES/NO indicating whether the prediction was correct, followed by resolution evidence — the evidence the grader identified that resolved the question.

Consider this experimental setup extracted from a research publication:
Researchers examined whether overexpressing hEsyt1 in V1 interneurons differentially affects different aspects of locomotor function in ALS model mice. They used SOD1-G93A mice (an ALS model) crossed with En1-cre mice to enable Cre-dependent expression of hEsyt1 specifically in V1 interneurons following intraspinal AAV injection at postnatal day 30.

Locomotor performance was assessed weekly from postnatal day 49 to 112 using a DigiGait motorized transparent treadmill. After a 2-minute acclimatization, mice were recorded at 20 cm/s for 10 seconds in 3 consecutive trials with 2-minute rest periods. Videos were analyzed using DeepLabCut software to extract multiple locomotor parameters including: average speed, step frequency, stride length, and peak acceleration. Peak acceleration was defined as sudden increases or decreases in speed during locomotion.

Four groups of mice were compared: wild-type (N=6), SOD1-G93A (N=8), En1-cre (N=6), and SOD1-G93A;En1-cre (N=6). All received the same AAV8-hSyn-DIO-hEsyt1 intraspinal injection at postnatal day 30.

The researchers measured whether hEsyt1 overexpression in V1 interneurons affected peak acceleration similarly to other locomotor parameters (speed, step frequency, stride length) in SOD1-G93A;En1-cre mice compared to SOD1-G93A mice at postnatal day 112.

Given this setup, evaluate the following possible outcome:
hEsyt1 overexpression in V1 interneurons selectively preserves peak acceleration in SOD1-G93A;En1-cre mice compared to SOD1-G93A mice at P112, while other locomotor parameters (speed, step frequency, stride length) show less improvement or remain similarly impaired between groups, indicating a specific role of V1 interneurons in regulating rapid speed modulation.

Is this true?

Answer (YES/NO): NO